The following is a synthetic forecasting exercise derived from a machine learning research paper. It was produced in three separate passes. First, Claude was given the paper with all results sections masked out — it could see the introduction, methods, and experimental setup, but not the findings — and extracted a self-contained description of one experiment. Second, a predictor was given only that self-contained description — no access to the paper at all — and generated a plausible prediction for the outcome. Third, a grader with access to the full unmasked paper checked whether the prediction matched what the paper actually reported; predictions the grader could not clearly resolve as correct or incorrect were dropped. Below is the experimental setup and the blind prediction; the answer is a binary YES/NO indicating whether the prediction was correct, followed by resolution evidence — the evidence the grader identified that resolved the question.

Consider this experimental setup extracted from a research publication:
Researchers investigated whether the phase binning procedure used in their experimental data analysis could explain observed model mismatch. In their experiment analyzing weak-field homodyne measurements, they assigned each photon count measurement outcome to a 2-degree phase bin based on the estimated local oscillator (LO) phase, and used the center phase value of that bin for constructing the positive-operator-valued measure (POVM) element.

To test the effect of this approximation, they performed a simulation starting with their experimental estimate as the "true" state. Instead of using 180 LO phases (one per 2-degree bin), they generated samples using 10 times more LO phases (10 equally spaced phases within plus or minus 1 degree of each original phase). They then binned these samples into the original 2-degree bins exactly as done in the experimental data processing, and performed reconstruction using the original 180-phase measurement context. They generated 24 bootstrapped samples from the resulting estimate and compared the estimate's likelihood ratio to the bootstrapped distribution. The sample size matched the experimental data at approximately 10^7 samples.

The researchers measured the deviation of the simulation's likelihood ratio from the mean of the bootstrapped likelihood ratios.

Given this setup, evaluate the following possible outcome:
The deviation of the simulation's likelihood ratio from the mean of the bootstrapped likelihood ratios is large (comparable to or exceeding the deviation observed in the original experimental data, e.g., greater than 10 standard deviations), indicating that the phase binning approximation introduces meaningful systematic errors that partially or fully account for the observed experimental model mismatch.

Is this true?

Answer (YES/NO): NO